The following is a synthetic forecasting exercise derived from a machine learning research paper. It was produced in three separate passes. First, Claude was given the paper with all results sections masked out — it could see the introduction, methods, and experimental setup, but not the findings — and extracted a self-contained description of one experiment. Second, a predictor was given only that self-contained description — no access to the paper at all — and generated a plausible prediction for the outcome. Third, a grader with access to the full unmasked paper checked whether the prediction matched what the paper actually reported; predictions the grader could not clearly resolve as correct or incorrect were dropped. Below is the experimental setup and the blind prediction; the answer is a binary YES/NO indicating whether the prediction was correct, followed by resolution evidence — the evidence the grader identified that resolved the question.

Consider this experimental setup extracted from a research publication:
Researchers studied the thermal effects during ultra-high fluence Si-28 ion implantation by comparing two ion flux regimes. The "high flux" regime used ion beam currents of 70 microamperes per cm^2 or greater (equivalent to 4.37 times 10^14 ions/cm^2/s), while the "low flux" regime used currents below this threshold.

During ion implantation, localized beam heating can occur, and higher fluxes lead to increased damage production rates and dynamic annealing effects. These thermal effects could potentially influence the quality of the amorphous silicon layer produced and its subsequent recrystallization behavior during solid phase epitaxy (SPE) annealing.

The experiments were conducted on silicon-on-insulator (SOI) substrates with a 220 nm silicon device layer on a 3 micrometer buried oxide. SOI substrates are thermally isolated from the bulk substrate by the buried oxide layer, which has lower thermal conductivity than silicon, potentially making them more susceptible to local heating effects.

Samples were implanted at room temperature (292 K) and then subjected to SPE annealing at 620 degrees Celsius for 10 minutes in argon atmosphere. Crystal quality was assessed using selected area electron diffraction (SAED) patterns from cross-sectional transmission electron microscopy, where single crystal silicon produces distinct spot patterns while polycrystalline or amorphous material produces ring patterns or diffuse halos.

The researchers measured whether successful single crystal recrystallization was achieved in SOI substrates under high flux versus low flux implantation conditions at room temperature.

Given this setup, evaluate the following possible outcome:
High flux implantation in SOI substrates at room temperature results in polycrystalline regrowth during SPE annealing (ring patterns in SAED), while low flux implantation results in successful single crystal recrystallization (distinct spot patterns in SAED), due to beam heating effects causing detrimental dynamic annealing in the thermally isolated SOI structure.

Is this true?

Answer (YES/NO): NO